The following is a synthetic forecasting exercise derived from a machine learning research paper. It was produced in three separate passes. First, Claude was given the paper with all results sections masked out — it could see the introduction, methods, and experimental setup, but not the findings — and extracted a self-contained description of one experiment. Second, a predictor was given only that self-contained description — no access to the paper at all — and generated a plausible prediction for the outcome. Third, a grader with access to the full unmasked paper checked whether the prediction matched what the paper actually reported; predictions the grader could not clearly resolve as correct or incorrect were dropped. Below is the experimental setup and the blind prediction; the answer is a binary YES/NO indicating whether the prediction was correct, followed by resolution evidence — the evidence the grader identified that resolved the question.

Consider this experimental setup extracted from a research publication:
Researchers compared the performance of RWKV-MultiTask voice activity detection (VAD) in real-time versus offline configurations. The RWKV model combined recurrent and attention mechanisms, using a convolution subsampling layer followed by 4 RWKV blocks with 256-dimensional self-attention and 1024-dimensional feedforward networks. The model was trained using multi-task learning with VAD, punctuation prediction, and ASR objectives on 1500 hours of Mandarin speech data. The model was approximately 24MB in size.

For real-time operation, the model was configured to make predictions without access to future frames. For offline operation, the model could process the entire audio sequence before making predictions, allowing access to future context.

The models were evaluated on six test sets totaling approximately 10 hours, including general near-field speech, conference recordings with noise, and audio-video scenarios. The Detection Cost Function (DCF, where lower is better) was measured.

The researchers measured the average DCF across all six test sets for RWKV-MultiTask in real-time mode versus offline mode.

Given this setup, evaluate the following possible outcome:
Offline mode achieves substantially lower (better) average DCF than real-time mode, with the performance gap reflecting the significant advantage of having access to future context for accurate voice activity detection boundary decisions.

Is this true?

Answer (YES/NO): NO